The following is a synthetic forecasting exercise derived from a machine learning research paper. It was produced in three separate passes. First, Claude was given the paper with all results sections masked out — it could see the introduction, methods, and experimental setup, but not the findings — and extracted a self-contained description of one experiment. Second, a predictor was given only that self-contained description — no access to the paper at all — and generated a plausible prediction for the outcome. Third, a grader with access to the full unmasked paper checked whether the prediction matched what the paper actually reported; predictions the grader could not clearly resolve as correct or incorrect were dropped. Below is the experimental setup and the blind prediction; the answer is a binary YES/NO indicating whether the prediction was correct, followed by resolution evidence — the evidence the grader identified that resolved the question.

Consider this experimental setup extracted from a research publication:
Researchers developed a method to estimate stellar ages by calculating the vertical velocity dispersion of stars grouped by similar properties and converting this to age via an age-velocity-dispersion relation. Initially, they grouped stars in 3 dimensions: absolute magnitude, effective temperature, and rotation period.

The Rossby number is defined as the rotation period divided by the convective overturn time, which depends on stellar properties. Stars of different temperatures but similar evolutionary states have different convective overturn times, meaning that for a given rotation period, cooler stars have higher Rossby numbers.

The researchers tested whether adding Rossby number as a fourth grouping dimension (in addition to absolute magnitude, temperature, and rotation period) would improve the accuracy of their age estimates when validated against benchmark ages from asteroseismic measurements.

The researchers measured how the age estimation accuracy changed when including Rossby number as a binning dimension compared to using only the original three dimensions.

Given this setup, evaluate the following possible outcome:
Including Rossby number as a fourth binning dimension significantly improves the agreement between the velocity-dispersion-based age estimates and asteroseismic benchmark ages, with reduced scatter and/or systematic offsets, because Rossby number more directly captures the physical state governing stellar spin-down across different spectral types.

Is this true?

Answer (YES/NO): YES